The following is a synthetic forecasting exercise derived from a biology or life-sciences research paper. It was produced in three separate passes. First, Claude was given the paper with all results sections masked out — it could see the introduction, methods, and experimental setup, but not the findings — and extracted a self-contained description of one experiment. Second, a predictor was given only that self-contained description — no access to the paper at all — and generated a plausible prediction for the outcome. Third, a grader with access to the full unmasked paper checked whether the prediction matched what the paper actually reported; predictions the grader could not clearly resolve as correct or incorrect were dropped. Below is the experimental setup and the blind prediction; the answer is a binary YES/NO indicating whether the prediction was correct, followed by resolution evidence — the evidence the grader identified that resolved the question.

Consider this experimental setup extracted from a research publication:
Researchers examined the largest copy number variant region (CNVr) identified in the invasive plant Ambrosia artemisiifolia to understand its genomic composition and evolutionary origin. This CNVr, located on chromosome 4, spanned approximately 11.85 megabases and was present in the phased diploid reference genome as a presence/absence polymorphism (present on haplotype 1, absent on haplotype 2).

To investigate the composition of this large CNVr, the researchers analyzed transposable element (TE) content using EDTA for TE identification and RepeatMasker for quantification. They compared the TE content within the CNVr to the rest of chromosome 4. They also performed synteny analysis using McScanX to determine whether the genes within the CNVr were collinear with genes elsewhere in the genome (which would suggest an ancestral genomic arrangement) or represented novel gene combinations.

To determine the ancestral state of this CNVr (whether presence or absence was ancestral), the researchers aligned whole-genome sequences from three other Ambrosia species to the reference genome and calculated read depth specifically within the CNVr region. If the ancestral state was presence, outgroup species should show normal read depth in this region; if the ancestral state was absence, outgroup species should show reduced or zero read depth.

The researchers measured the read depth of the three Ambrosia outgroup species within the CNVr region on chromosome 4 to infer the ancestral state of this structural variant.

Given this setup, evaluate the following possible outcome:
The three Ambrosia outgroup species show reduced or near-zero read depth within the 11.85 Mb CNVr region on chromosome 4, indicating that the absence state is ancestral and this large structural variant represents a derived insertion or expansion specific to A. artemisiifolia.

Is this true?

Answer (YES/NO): YES